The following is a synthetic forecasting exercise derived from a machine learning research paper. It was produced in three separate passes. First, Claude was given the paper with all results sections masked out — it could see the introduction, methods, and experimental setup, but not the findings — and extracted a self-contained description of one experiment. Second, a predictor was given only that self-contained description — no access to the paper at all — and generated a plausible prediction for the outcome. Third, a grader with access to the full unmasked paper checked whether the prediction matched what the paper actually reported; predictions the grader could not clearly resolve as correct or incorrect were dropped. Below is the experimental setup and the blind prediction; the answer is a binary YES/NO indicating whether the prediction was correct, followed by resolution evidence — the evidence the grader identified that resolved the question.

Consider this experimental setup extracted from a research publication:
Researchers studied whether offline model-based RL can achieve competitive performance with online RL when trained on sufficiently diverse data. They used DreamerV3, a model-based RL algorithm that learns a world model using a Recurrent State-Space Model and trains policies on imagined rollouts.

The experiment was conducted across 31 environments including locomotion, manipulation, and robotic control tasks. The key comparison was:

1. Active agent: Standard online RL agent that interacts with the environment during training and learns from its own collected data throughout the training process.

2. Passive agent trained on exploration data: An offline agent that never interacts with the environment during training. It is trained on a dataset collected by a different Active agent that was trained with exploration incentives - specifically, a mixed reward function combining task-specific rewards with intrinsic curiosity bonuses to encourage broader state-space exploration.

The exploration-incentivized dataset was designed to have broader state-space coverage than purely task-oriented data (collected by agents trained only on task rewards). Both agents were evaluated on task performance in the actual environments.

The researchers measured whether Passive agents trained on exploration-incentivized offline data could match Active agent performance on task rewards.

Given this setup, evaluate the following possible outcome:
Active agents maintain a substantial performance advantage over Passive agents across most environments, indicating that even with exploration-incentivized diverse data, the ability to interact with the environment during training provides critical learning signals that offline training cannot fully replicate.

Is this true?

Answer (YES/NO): YES